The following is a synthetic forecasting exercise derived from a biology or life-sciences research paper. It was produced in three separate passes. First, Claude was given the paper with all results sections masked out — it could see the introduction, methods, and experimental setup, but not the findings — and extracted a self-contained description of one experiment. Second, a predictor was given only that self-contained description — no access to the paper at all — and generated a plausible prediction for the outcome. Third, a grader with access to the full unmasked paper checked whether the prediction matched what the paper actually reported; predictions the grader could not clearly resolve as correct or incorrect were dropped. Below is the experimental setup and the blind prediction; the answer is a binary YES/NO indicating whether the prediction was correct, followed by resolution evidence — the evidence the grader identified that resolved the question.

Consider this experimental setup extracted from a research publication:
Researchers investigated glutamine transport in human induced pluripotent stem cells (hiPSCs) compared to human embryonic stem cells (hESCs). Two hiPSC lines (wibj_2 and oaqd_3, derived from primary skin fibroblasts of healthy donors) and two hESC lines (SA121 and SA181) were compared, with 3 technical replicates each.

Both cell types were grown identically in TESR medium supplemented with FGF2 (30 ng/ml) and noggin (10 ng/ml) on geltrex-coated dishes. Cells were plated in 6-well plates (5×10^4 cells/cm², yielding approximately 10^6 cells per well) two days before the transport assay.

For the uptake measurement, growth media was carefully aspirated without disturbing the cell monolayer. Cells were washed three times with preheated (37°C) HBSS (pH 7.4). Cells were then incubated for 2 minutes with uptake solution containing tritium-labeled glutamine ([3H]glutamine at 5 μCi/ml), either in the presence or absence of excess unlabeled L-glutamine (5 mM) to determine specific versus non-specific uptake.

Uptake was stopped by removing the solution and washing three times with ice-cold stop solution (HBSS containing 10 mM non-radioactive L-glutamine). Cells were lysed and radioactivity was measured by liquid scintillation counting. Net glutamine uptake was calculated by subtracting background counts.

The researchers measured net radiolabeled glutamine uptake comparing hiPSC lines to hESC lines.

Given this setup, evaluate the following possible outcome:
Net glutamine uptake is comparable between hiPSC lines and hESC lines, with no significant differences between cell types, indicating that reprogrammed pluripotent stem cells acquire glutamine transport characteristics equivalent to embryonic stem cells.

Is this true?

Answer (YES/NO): NO